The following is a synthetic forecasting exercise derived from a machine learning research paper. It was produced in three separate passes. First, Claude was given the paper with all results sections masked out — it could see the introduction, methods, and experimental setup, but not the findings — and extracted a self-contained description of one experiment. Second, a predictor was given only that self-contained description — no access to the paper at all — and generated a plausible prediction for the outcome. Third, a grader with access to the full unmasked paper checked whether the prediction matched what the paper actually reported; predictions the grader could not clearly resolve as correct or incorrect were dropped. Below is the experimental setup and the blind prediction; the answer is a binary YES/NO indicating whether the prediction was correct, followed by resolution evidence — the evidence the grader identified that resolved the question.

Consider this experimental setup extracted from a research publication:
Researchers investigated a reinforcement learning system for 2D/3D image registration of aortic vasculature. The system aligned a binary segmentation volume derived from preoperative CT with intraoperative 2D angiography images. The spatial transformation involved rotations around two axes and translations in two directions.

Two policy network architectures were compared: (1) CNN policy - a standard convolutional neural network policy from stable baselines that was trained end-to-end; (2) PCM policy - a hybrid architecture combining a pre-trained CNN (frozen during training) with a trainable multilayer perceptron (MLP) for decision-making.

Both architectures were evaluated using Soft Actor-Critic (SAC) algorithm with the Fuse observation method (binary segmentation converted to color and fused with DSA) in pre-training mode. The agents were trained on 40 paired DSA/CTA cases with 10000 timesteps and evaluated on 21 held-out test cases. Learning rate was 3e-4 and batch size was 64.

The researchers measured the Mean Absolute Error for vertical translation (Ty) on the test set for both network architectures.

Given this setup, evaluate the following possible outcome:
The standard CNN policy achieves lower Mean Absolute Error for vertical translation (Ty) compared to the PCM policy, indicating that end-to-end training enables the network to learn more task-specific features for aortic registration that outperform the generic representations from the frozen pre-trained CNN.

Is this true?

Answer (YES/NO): NO